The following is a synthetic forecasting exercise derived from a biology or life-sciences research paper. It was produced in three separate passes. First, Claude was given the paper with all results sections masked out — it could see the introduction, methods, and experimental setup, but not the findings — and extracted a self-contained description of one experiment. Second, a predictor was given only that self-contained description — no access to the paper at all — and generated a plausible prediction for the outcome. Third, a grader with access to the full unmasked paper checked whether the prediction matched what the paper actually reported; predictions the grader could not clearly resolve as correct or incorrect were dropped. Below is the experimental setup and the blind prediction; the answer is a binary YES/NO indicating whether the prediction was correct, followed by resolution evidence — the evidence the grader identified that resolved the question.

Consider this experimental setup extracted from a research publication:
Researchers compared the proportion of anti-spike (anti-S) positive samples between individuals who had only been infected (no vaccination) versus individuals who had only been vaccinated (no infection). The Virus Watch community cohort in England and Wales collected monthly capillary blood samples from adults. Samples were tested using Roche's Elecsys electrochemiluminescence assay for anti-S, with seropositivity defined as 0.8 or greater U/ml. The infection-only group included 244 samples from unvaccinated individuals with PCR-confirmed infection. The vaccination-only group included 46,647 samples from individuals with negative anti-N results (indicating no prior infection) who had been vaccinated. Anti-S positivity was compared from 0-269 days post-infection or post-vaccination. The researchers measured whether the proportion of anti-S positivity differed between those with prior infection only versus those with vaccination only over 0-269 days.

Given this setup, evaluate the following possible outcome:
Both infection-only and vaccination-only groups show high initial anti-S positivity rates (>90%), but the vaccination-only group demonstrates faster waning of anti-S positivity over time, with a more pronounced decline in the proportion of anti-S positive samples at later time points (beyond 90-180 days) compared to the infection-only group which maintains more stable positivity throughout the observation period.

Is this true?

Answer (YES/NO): NO